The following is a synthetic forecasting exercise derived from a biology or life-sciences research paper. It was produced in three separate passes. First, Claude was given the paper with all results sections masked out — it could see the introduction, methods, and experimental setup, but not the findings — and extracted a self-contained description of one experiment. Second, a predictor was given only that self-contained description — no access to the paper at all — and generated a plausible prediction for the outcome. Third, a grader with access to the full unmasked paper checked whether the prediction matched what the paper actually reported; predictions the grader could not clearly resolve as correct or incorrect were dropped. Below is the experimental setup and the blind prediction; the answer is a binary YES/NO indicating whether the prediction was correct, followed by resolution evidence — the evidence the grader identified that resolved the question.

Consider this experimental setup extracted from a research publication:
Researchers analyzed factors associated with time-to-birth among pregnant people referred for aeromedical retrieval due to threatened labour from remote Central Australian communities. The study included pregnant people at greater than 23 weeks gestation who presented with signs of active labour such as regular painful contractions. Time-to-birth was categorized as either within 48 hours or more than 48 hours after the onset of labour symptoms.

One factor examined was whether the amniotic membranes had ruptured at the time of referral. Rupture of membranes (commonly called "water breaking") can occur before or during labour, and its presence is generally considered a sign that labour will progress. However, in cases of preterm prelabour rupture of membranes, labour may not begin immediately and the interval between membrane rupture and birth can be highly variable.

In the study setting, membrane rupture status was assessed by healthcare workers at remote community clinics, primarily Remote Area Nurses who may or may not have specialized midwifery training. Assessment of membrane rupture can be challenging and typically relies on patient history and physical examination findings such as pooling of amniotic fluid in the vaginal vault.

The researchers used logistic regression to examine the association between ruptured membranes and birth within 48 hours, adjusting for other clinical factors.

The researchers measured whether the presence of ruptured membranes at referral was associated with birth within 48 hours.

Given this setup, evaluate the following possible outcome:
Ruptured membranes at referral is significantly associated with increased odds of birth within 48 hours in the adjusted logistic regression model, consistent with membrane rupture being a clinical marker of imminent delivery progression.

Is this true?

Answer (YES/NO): YES